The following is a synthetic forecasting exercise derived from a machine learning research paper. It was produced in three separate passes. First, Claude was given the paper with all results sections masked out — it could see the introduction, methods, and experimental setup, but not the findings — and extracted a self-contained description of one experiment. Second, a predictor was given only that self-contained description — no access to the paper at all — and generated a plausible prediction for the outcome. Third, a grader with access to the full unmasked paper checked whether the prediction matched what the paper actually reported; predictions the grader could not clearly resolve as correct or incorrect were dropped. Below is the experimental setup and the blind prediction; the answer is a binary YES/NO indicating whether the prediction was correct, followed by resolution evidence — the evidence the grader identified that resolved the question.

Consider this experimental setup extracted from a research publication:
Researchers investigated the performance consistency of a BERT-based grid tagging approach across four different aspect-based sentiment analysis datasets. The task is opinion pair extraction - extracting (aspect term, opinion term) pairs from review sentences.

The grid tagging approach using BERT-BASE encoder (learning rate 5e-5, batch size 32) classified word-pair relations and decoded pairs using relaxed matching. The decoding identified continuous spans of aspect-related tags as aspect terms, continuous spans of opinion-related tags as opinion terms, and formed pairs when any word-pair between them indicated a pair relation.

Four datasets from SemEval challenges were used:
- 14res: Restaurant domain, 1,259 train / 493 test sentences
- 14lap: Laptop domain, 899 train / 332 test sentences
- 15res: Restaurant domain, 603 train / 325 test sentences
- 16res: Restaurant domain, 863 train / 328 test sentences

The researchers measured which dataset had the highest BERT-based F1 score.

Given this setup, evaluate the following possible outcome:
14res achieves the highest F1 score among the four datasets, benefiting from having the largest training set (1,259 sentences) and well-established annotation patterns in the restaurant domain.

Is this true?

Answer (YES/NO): YES